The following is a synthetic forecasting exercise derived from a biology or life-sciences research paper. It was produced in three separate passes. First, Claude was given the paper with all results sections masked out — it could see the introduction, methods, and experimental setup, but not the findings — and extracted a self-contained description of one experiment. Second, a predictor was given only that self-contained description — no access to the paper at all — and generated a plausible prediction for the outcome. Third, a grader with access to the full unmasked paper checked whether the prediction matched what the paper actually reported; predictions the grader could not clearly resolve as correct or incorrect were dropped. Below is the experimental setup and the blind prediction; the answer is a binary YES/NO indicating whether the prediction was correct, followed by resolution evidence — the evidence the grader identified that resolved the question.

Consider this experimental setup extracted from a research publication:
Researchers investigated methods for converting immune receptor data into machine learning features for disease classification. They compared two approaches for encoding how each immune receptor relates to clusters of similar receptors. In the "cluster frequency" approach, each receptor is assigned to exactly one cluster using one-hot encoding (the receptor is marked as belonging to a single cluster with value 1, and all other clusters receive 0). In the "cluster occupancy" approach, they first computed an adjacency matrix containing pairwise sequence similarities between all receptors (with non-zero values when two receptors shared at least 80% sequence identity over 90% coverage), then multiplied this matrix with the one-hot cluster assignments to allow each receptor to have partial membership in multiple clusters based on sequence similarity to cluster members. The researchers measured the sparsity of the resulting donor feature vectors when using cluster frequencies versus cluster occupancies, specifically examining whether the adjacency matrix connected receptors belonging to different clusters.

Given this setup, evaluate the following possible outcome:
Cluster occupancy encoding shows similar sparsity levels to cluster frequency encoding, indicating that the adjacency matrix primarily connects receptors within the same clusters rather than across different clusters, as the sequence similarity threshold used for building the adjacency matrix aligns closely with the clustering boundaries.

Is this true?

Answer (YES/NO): NO